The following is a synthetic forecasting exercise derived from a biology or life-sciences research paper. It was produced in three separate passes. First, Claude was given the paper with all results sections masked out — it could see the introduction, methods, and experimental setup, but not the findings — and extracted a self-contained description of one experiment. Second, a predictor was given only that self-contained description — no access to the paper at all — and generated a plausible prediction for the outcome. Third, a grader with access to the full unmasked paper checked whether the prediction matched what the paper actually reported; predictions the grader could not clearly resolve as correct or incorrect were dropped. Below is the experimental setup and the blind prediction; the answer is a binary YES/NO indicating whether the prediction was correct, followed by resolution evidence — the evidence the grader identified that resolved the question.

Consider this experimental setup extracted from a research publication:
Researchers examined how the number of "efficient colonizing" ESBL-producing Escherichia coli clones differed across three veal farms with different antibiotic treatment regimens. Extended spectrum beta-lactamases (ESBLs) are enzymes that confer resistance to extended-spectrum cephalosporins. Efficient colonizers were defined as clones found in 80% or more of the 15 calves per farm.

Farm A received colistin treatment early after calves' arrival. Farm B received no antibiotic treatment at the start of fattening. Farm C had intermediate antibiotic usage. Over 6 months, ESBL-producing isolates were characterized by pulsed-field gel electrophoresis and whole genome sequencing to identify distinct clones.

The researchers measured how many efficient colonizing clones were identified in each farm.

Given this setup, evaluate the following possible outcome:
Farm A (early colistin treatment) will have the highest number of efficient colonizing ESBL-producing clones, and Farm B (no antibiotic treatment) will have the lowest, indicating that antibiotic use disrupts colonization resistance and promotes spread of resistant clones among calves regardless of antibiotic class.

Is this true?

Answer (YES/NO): NO